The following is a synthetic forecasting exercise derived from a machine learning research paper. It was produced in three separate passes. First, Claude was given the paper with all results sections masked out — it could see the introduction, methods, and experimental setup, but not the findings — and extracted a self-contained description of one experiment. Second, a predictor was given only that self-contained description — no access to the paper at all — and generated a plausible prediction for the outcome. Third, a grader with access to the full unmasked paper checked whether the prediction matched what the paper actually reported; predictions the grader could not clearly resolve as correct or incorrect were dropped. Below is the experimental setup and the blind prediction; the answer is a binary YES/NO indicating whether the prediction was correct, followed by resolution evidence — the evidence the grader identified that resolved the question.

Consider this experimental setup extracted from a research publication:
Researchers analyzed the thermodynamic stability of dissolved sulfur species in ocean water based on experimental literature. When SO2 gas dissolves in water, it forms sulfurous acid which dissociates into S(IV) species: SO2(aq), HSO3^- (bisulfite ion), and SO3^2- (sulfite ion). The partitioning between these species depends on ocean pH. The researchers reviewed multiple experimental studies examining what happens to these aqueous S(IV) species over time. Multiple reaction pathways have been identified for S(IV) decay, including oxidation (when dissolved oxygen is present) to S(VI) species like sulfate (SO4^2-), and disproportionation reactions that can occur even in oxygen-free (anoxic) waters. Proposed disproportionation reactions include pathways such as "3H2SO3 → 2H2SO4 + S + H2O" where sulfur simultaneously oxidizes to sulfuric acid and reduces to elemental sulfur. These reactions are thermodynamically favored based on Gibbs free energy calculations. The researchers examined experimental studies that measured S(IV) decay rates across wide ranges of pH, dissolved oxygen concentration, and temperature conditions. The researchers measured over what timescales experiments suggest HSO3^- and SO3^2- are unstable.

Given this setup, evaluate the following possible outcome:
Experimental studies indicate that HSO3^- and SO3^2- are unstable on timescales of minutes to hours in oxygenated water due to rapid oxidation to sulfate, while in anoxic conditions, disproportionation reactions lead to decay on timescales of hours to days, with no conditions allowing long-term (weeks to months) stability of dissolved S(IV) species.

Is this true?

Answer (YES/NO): NO